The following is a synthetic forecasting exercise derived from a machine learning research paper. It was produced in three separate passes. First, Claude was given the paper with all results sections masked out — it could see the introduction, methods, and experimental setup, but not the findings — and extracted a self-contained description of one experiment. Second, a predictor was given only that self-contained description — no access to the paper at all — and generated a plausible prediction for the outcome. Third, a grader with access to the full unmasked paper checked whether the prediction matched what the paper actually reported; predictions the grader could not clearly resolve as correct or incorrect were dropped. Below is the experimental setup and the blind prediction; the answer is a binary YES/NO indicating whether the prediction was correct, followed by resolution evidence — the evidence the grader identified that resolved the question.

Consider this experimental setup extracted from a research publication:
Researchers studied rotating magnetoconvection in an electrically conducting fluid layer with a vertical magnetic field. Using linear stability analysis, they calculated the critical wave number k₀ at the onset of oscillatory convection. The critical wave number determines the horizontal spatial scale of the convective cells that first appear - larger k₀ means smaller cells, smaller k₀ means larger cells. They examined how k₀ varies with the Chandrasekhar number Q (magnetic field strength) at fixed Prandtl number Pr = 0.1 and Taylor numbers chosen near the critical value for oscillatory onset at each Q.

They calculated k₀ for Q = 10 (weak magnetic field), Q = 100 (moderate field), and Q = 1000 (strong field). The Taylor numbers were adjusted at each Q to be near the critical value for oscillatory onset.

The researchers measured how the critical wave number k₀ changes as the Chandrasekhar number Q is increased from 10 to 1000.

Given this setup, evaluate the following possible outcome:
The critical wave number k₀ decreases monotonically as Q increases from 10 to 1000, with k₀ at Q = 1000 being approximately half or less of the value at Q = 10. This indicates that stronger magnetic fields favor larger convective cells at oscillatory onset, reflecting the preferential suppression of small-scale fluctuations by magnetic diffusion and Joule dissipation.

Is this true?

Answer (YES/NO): NO